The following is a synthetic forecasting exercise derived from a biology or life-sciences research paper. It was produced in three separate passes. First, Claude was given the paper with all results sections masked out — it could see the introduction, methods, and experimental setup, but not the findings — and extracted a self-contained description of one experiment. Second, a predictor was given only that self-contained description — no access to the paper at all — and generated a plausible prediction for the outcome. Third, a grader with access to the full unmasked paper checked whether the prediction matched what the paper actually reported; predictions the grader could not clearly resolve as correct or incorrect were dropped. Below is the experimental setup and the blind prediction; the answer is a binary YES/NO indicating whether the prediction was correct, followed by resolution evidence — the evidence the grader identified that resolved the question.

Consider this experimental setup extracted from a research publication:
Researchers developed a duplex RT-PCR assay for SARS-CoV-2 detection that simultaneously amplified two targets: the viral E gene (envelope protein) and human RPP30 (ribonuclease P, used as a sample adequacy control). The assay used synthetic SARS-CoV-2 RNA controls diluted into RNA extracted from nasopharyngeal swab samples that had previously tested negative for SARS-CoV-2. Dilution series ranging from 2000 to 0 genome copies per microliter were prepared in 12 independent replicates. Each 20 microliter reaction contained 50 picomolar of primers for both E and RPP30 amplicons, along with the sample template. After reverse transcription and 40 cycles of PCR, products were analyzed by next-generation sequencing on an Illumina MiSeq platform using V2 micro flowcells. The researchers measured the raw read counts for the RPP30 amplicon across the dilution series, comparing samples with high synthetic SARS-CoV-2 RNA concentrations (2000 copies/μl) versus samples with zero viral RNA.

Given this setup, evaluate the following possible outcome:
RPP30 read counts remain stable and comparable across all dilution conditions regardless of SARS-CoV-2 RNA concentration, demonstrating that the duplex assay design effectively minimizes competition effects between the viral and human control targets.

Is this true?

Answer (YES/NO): NO